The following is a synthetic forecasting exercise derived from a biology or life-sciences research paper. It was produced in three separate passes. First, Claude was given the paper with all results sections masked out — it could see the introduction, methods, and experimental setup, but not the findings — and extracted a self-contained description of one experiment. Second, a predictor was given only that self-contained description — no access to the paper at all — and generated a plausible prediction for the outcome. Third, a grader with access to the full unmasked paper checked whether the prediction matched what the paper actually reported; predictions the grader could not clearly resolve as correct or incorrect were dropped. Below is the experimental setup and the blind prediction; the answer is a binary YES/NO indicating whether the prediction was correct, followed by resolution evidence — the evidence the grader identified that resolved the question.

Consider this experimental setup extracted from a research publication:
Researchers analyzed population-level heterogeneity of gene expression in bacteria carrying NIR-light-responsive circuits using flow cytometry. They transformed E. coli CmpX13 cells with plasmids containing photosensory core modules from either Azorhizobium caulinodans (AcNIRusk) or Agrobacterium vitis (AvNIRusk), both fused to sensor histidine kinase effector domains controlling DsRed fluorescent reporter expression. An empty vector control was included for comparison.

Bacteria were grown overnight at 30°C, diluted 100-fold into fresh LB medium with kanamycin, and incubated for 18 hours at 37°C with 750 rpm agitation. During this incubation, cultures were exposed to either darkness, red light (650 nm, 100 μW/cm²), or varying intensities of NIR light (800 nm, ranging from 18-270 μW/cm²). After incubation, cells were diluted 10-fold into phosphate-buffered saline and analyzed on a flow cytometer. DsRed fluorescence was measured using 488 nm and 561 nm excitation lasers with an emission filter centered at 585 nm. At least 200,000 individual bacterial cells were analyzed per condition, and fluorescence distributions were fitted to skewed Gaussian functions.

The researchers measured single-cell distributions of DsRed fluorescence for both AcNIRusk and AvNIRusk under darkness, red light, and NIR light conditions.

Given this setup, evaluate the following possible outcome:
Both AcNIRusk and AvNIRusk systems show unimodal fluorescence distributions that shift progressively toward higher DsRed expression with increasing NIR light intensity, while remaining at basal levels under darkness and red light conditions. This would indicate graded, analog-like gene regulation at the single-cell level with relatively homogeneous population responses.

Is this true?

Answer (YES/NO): YES